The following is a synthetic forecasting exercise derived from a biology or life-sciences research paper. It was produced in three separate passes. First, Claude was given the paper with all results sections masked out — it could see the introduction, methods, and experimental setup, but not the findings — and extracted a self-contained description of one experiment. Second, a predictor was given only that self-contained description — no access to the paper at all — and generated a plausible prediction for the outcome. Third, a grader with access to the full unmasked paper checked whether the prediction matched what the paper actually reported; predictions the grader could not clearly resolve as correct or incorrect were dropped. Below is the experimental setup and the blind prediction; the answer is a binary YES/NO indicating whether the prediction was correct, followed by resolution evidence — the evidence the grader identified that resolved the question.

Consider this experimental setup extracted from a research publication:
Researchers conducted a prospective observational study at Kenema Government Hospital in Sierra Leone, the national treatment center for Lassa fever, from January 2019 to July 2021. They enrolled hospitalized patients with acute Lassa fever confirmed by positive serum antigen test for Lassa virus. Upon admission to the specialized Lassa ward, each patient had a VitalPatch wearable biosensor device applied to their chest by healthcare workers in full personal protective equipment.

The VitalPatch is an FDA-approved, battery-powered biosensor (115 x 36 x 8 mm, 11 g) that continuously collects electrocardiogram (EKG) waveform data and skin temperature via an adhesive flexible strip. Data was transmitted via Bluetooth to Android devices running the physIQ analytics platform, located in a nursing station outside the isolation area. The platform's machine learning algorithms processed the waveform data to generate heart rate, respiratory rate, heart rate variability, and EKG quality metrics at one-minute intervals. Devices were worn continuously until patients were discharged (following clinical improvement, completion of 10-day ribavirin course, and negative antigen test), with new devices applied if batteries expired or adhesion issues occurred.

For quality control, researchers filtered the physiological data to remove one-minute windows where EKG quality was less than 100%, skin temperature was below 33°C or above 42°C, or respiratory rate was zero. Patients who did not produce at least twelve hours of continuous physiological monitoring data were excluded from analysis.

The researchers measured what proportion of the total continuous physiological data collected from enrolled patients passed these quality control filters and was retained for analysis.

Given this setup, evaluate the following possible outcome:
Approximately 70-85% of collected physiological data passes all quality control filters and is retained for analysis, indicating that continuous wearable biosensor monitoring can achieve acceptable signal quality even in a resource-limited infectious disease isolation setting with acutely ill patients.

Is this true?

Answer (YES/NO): YES